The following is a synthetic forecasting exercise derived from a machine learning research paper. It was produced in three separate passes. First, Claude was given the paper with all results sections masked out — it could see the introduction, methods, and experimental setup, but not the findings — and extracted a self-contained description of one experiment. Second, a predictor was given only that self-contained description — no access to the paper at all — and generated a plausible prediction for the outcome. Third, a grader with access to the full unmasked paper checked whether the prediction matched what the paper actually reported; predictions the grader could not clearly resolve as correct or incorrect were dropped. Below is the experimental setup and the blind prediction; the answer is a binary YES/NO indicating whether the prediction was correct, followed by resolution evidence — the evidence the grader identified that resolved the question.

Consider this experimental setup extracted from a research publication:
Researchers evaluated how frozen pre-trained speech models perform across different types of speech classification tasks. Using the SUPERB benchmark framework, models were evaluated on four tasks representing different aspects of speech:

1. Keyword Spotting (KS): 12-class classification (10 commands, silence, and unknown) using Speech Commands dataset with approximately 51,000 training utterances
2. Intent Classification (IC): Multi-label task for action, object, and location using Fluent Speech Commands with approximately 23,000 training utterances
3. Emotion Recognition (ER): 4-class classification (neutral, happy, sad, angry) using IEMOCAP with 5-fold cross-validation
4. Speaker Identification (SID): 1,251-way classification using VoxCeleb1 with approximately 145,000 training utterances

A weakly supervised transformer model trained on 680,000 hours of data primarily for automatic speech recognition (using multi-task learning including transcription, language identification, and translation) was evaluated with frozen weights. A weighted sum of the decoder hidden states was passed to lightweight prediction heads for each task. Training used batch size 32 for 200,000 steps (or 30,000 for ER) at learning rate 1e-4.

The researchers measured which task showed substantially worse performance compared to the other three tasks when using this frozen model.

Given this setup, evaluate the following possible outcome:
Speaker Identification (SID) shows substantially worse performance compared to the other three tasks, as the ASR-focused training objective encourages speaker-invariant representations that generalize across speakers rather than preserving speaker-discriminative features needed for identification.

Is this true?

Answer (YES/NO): YES